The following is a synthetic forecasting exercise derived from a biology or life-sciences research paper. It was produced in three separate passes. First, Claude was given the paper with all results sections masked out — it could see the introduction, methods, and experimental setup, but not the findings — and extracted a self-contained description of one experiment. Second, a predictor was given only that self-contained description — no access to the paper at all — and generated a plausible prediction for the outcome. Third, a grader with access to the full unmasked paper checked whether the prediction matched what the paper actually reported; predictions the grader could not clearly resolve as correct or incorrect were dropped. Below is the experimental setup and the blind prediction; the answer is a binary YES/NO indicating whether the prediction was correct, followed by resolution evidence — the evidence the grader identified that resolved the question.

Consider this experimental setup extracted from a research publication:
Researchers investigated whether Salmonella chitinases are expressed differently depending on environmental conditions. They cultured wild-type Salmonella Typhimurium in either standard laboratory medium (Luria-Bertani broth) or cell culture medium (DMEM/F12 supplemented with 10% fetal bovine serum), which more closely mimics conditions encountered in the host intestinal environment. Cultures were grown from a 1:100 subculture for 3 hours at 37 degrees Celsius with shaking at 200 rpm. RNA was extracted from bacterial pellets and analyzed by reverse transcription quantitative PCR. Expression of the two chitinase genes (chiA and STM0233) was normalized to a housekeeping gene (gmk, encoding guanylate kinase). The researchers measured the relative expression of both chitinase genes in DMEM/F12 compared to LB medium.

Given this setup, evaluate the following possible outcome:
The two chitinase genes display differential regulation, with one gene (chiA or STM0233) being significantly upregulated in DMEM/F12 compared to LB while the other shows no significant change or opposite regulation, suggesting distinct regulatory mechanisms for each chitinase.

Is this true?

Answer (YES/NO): YES